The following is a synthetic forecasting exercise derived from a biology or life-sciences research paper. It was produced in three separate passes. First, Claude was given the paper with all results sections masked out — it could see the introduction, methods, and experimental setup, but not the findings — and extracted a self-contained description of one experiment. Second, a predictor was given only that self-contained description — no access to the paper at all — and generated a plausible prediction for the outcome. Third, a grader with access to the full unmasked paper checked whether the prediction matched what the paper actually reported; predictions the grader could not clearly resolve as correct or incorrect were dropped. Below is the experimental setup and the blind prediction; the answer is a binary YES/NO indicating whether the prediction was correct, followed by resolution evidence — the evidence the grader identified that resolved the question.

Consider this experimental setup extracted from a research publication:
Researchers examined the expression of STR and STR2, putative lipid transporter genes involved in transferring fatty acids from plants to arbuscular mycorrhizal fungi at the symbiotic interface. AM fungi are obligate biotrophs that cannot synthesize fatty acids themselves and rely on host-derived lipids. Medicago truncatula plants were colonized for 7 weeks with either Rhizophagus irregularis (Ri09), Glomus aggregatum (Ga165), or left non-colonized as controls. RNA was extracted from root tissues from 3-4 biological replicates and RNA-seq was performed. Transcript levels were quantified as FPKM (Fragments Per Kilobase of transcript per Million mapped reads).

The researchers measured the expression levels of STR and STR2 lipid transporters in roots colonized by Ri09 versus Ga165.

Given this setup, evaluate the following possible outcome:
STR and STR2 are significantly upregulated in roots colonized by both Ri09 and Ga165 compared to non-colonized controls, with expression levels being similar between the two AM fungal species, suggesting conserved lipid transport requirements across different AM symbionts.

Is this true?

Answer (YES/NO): NO